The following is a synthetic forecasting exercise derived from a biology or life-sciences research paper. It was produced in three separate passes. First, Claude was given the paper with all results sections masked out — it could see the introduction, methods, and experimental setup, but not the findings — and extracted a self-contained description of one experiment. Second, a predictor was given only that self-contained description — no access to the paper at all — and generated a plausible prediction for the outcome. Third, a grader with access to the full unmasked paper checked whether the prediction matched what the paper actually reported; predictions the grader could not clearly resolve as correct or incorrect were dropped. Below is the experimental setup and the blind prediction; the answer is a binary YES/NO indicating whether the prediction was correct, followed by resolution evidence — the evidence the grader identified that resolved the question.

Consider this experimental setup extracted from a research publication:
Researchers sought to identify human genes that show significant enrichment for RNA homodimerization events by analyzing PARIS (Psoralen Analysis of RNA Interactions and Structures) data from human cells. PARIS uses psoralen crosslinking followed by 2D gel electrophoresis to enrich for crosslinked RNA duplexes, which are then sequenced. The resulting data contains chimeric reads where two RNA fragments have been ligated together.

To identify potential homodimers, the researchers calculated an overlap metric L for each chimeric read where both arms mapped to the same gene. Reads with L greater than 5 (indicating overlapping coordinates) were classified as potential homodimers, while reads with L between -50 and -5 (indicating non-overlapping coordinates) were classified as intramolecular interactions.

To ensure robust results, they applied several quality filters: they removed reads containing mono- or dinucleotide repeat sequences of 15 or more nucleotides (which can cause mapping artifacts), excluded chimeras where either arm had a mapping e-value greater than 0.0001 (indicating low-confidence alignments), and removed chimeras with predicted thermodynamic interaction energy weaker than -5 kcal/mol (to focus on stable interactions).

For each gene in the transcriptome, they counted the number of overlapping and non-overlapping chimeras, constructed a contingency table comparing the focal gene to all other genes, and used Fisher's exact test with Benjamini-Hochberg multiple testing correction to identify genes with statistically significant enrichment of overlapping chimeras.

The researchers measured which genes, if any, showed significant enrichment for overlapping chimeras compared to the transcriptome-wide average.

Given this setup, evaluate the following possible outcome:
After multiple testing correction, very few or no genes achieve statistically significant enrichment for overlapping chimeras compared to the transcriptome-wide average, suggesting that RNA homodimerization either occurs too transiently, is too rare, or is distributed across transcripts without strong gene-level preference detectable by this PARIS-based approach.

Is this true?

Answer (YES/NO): NO